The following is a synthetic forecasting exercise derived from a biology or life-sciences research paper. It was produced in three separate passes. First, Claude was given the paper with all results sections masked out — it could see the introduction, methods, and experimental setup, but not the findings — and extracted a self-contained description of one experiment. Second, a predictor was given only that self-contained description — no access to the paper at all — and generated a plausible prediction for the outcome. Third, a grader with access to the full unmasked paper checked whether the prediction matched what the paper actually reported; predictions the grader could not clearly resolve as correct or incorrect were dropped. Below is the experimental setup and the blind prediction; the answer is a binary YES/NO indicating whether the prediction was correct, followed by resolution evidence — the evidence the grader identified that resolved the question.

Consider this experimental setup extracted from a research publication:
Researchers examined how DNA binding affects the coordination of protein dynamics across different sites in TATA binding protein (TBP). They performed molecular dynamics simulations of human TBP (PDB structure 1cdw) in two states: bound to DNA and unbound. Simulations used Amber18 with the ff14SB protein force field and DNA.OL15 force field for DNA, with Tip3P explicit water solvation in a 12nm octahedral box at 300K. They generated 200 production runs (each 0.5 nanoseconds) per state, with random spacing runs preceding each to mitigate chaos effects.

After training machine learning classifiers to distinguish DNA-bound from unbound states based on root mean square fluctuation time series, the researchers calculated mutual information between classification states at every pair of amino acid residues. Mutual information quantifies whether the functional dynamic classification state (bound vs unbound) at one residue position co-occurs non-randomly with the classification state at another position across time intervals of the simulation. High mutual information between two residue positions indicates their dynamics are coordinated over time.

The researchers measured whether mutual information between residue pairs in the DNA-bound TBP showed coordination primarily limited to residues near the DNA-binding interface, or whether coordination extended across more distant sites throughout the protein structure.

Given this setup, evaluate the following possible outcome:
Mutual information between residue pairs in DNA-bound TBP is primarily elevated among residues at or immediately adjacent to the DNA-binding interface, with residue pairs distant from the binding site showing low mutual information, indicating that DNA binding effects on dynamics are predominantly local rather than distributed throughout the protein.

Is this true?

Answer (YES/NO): NO